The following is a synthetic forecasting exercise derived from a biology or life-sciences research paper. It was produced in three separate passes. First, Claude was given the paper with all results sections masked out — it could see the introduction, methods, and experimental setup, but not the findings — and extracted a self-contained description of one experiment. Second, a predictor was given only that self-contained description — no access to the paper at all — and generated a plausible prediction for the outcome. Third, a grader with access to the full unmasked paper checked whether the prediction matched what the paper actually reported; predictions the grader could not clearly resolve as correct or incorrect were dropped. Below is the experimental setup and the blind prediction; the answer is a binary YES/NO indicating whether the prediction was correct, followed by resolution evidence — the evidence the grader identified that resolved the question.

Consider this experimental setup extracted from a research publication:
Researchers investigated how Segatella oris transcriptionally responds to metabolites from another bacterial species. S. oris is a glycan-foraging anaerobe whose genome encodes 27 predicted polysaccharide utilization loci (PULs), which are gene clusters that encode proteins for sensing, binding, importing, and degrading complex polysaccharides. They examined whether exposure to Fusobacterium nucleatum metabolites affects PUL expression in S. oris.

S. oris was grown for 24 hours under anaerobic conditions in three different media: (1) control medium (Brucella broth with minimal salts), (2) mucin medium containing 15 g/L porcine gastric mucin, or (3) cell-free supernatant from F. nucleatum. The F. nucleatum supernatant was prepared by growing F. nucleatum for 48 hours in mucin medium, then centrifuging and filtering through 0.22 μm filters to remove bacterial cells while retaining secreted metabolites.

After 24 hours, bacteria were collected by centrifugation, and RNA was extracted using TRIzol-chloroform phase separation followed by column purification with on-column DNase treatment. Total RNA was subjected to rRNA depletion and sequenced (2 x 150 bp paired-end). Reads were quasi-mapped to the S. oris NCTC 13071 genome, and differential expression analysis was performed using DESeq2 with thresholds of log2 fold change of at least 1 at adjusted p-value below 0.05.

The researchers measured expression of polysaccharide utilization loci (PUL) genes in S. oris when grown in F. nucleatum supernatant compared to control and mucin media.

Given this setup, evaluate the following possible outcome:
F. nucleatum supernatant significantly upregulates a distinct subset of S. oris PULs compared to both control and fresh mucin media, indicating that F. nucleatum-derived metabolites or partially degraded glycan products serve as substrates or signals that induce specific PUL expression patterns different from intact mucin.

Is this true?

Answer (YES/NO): YES